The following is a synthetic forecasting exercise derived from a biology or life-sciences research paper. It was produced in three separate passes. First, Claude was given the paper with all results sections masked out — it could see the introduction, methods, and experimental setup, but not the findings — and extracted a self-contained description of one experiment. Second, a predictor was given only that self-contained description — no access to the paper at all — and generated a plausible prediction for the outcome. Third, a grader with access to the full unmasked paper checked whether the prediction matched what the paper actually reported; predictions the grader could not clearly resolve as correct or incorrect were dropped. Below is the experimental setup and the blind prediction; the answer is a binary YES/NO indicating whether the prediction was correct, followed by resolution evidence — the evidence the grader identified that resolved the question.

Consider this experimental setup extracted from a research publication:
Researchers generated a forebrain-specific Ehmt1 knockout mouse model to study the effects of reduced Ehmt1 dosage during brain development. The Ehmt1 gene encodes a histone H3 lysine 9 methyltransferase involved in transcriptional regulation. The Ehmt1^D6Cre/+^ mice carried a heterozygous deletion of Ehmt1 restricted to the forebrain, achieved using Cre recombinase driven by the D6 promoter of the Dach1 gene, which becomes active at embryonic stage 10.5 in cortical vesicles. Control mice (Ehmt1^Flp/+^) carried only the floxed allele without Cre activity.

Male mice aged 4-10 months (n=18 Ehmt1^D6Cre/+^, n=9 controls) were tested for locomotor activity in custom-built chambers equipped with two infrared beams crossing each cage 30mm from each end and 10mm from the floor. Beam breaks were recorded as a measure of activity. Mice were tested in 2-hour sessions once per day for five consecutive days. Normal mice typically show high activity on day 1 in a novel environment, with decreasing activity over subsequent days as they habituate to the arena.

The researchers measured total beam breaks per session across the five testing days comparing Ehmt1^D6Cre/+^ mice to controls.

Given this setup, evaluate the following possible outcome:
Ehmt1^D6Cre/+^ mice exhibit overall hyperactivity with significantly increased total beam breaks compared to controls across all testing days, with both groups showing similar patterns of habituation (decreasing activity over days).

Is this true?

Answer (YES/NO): NO